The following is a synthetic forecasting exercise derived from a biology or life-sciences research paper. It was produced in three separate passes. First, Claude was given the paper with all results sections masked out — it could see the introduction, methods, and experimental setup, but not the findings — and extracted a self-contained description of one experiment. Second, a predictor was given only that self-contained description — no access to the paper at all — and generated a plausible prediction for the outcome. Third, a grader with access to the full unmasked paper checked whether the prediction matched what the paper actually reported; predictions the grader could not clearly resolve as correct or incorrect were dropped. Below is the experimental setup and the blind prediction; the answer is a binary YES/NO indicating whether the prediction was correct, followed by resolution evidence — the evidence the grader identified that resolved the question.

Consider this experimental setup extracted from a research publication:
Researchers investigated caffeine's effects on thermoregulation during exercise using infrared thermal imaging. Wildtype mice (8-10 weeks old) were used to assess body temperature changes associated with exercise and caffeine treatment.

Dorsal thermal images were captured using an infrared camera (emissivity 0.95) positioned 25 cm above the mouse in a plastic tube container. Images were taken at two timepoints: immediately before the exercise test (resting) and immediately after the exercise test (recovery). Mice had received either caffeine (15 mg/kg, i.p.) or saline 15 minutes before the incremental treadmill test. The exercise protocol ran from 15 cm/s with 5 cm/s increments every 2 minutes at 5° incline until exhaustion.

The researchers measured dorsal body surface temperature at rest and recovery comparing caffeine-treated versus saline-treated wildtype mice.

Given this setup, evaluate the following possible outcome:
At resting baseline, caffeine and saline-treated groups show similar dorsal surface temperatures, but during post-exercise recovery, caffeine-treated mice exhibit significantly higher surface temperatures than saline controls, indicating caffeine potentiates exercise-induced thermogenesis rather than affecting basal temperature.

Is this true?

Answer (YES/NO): NO